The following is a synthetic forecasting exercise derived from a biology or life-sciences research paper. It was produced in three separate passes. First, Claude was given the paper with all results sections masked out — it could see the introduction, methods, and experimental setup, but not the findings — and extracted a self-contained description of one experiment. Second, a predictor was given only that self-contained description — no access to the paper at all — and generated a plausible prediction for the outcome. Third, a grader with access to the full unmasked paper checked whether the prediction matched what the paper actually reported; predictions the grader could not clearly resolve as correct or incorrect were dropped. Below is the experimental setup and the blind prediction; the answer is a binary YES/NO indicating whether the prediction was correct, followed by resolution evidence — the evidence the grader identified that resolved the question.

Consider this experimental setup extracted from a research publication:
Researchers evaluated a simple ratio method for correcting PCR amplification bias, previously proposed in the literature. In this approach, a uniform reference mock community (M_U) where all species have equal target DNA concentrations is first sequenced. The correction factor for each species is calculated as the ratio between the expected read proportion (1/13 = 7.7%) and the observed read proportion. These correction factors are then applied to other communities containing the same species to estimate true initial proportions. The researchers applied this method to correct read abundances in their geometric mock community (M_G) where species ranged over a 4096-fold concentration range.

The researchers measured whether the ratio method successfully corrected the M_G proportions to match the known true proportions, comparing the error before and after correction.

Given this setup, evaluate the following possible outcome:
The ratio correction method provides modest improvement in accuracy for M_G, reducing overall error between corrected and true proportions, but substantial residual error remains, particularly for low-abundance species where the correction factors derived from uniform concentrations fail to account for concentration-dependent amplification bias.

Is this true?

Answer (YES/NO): NO